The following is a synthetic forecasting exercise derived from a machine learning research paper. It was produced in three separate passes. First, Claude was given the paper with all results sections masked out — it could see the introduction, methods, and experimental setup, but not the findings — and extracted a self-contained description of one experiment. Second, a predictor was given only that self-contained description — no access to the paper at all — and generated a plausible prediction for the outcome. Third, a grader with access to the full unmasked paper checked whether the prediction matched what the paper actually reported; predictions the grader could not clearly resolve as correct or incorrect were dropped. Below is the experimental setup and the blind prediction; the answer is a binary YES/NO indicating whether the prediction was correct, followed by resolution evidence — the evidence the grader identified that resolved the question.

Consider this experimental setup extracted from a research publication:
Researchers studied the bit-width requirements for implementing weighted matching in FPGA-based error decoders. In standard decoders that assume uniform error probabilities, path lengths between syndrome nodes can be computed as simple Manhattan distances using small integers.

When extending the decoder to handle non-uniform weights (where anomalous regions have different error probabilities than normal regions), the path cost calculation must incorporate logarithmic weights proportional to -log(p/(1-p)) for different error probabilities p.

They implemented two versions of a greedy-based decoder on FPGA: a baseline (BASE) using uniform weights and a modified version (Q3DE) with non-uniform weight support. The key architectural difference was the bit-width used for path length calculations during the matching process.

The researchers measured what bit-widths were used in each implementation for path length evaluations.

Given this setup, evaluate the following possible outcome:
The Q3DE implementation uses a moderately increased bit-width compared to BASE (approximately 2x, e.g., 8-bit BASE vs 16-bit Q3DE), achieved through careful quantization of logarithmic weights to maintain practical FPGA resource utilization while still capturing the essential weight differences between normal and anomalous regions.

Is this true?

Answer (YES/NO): YES